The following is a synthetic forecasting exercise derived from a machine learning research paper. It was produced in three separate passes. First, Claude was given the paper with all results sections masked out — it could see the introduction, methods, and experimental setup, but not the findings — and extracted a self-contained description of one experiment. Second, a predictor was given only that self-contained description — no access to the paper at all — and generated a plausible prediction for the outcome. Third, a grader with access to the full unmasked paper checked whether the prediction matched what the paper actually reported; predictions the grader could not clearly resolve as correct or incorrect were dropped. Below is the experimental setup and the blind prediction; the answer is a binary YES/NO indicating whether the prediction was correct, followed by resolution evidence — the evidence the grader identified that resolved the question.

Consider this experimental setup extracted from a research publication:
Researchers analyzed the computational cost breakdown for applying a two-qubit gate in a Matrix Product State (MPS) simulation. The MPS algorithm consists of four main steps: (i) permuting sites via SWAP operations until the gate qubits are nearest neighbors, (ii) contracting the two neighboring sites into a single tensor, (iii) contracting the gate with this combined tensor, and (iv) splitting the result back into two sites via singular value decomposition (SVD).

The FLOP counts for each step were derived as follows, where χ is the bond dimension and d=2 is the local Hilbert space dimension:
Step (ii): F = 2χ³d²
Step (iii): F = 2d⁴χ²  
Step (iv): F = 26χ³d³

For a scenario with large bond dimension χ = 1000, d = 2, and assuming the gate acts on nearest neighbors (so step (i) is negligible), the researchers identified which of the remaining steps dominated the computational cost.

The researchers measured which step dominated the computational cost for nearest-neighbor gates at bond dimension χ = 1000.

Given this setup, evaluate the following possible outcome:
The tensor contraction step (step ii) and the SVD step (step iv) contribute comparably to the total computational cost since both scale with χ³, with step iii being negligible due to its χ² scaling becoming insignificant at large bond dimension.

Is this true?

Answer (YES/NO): NO